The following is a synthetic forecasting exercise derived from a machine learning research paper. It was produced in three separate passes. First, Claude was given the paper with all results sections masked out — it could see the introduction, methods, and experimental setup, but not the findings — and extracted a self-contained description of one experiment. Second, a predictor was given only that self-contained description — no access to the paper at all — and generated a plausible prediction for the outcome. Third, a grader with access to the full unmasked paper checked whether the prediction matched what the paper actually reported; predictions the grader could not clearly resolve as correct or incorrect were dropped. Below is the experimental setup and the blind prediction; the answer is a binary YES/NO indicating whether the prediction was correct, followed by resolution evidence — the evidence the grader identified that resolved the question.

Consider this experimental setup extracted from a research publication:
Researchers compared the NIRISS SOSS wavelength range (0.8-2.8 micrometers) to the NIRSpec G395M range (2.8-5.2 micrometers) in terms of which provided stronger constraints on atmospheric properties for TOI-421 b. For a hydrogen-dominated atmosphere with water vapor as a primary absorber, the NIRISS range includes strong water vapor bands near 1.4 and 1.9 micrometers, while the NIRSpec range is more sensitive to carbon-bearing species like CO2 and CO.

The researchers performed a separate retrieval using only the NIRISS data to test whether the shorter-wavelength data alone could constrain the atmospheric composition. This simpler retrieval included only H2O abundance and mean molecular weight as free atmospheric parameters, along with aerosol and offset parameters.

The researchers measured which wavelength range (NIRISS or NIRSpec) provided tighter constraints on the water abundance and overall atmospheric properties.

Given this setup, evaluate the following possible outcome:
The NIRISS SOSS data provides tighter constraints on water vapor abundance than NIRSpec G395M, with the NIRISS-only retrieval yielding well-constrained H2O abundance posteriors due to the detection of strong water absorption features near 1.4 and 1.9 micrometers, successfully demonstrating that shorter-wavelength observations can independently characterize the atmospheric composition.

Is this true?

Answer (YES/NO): YES